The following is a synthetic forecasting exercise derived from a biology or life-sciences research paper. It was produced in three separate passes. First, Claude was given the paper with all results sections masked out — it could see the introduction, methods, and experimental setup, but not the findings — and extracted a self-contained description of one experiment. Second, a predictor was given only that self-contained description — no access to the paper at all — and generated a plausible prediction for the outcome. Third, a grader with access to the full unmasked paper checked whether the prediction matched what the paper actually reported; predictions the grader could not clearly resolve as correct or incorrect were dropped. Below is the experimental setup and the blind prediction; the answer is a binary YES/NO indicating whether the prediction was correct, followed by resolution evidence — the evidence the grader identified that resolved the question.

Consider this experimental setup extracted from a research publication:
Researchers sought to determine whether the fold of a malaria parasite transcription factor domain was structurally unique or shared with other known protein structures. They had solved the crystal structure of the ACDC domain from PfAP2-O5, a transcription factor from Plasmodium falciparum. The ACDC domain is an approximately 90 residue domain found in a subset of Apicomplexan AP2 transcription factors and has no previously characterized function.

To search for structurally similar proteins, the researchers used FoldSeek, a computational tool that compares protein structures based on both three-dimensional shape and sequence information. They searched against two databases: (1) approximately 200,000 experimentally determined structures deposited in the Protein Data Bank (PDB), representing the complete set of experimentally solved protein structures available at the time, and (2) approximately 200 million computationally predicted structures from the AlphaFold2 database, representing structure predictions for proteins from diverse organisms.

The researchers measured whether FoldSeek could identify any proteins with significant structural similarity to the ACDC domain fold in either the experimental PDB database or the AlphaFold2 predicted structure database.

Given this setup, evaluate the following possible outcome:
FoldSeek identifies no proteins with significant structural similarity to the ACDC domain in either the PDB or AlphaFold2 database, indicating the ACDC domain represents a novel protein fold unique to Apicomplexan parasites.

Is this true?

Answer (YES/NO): NO